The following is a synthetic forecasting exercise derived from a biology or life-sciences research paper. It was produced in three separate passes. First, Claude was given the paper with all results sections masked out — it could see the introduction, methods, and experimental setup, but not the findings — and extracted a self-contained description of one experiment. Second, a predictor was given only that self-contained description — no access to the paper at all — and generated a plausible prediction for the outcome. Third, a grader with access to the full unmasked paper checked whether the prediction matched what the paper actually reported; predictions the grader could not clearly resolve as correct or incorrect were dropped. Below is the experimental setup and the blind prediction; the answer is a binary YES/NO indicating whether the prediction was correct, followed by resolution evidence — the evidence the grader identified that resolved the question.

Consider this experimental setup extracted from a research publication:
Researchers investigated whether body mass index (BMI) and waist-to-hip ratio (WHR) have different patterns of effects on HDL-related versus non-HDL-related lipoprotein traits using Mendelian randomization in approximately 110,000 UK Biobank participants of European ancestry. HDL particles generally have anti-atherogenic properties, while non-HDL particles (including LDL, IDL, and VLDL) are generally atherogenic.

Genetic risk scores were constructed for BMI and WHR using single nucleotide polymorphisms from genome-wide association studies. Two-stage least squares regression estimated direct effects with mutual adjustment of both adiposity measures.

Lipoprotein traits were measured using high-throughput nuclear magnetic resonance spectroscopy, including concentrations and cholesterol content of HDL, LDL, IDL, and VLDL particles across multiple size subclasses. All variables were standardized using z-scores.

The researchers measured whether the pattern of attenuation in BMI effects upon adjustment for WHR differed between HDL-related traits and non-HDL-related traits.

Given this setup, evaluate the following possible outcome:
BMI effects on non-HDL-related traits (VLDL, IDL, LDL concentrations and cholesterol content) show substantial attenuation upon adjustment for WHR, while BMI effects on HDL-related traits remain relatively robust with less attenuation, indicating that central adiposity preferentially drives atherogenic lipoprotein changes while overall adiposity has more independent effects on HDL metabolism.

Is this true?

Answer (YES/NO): NO